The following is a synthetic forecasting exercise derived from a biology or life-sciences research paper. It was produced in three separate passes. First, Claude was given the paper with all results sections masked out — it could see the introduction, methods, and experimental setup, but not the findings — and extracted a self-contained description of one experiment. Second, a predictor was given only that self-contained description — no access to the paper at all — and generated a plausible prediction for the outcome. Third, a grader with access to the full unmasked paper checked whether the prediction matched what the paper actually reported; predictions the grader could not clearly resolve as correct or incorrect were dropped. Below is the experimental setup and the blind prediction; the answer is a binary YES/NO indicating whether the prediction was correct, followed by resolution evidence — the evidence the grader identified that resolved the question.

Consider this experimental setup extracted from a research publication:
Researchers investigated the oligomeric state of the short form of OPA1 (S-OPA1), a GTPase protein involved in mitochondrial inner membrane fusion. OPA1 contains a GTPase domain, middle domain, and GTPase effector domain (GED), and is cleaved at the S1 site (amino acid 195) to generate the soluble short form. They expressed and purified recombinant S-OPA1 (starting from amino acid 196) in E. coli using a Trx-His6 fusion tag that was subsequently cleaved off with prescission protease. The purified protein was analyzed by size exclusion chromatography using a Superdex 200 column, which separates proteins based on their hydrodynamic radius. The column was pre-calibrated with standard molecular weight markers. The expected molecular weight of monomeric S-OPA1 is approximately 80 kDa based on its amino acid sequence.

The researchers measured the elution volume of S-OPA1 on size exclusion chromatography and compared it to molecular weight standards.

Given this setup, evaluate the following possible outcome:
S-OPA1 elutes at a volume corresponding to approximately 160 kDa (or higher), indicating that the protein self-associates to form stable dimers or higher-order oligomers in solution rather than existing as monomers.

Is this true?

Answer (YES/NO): YES